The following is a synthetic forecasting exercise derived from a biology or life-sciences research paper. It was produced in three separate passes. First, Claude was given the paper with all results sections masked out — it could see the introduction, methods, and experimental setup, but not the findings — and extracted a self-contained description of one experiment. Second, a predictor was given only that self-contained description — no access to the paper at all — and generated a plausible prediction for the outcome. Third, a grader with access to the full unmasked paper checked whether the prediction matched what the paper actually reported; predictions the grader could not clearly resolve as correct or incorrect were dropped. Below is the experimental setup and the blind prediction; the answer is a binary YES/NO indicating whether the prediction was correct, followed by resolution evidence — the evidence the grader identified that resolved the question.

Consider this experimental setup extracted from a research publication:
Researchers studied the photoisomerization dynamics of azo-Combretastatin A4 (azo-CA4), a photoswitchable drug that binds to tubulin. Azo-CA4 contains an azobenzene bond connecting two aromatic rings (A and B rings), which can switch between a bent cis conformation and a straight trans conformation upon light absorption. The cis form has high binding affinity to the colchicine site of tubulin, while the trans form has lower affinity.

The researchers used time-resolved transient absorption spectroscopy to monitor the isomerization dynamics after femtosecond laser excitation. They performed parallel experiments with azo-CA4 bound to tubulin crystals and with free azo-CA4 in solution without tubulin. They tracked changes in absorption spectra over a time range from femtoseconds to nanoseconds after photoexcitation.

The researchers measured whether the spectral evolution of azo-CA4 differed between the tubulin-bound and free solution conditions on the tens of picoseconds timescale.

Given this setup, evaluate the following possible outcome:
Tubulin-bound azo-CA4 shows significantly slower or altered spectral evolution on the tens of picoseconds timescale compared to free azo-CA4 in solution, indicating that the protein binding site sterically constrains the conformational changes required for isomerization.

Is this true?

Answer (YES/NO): YES